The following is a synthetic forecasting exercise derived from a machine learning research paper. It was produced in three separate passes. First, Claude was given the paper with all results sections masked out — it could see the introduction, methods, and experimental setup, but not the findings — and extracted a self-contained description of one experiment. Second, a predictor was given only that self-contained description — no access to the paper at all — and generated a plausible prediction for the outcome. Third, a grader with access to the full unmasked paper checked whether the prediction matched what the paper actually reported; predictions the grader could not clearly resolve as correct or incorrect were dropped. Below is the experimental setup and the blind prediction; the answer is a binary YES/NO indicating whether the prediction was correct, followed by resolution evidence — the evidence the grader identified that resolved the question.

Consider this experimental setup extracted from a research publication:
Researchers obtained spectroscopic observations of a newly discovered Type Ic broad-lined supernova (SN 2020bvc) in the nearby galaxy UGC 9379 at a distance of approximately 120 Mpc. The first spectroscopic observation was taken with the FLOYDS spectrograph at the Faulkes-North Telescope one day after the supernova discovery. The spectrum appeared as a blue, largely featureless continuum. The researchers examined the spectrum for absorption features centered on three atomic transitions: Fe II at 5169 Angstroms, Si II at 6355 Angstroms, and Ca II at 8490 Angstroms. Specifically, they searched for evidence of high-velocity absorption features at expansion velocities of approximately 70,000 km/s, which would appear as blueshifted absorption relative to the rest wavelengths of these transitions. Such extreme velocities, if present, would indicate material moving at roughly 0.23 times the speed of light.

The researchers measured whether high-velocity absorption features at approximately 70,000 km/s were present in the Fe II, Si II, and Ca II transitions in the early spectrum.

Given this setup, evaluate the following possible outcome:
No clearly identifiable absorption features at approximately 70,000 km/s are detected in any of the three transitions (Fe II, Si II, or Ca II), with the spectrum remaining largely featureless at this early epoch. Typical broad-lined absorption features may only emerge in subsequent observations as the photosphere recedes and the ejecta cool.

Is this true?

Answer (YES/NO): NO